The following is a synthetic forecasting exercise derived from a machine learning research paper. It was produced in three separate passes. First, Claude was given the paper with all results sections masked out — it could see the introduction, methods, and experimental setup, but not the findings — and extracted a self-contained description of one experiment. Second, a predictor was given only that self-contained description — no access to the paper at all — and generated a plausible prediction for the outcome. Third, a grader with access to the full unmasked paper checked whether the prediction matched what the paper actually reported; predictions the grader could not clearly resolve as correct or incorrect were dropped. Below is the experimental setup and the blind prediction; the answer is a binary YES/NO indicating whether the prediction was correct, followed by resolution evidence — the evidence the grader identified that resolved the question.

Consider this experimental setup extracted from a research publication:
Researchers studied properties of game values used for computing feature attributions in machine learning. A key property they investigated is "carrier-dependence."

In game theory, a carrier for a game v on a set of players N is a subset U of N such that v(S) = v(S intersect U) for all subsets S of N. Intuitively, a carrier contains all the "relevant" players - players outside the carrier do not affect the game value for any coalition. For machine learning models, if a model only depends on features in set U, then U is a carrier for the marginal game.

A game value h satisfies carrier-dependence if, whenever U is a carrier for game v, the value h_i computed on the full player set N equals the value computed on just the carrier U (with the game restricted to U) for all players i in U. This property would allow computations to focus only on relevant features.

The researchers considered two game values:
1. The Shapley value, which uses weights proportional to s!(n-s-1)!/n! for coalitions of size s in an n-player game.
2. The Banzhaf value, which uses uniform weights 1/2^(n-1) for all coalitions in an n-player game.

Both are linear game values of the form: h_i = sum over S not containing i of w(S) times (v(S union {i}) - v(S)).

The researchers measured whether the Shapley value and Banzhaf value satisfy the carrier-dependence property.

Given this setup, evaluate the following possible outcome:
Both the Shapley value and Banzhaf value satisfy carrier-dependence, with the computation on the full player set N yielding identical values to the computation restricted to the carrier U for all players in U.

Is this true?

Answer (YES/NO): YES